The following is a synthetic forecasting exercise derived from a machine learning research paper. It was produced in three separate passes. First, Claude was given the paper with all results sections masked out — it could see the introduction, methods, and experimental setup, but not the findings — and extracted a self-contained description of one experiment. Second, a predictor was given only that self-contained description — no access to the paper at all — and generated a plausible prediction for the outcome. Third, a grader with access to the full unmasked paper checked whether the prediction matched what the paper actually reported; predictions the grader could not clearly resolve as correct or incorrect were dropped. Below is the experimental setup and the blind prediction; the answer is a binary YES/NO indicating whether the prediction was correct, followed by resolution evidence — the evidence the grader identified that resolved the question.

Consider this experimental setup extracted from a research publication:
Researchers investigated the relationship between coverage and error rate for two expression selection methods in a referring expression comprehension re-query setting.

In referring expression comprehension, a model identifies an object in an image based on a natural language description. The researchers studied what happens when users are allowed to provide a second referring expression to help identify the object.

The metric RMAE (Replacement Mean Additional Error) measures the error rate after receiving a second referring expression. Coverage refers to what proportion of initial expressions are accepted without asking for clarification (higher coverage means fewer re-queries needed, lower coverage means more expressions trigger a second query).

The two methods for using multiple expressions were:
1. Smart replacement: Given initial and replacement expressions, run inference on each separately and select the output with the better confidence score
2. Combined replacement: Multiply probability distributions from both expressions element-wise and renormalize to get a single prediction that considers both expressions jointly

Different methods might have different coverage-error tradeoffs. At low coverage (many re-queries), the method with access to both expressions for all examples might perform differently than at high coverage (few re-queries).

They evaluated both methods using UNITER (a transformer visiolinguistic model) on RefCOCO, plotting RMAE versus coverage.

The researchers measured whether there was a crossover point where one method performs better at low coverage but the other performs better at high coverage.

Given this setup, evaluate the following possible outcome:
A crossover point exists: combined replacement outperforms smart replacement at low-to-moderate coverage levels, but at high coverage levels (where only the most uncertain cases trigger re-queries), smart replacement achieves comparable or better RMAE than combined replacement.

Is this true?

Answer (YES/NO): YES